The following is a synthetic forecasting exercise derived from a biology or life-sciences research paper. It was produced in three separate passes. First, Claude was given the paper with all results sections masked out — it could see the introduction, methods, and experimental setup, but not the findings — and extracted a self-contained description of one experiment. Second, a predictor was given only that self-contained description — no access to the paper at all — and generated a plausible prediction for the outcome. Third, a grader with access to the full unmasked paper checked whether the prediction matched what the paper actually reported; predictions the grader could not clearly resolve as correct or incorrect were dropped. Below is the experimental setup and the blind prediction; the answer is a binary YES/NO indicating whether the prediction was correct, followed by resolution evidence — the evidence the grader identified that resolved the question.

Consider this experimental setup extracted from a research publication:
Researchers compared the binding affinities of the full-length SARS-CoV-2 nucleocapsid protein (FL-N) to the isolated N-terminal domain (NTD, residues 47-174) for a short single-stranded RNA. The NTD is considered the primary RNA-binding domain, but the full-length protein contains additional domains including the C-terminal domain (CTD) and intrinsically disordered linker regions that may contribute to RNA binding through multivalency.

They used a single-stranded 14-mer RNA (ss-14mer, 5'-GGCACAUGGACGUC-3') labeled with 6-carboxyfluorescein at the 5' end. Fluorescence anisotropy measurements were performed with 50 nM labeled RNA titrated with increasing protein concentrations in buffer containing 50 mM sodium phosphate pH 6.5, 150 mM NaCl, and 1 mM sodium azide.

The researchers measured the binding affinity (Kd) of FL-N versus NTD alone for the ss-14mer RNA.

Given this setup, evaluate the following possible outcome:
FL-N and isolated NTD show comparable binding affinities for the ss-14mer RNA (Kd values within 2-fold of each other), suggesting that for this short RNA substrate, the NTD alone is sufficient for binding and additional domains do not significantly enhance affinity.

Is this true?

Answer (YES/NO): NO